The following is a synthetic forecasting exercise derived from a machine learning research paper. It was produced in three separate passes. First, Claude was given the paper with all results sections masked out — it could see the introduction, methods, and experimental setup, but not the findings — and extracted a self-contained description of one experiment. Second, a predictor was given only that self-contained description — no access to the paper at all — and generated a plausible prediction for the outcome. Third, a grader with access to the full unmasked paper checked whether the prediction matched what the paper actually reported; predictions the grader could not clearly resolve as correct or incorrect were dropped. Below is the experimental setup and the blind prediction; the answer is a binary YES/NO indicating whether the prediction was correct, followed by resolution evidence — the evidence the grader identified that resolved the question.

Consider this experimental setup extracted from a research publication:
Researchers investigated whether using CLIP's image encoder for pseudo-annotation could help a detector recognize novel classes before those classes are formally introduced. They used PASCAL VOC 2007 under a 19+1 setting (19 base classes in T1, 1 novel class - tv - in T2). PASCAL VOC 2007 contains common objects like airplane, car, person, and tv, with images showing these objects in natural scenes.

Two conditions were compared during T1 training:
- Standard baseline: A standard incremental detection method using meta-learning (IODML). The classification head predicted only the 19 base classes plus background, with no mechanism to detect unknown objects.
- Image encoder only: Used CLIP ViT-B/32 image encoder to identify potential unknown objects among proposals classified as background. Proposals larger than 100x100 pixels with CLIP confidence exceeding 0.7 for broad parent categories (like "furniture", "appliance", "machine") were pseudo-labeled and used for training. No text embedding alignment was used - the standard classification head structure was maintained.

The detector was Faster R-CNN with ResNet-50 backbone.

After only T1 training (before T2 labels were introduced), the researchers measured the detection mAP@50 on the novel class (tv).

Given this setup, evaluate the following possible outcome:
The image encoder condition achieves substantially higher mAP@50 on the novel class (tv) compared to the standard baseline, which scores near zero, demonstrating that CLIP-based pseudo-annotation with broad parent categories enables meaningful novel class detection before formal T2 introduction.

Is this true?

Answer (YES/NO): YES